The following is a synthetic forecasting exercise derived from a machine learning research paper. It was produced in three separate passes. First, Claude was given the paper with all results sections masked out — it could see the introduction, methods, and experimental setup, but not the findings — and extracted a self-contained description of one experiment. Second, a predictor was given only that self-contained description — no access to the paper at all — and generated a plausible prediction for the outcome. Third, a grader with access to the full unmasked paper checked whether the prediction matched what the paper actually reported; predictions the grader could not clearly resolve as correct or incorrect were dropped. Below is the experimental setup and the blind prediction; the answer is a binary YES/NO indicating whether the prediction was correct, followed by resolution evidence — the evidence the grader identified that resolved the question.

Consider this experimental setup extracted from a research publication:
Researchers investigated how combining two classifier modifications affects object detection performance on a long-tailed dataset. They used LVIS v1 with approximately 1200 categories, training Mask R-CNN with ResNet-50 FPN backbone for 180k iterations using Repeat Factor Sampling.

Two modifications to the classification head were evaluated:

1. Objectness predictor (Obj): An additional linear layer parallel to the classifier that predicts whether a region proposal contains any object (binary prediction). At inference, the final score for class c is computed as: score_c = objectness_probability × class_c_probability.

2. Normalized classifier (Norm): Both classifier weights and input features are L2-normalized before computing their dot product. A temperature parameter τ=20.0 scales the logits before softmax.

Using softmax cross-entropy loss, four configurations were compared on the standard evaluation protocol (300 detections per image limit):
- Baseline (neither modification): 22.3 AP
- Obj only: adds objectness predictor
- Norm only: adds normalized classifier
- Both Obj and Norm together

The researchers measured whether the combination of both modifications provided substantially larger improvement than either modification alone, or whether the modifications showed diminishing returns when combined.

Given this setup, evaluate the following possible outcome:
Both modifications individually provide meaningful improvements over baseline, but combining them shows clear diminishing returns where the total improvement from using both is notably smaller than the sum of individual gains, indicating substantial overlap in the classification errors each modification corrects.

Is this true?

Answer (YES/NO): NO